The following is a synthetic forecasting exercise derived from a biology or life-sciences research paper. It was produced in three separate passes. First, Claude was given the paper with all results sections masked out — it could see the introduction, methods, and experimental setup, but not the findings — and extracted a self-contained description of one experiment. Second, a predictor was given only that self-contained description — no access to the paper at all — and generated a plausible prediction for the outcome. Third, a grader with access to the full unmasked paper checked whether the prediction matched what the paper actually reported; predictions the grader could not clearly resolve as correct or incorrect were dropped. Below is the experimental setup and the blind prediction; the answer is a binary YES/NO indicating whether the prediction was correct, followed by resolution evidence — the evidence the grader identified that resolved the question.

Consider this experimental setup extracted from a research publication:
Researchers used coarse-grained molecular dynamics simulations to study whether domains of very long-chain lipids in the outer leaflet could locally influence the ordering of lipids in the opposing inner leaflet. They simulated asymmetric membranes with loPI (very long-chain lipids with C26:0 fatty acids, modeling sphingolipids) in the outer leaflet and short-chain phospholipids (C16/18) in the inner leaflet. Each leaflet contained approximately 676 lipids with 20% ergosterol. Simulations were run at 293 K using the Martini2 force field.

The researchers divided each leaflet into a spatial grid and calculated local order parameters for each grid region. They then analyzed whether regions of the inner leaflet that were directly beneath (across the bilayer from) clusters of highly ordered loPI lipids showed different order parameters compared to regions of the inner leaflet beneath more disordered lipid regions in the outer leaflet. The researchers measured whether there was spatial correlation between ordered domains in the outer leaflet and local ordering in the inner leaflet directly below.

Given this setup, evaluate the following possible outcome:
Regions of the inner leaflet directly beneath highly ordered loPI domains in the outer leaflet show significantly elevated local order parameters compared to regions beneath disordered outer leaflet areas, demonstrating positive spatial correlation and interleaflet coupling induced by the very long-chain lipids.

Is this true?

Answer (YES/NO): NO